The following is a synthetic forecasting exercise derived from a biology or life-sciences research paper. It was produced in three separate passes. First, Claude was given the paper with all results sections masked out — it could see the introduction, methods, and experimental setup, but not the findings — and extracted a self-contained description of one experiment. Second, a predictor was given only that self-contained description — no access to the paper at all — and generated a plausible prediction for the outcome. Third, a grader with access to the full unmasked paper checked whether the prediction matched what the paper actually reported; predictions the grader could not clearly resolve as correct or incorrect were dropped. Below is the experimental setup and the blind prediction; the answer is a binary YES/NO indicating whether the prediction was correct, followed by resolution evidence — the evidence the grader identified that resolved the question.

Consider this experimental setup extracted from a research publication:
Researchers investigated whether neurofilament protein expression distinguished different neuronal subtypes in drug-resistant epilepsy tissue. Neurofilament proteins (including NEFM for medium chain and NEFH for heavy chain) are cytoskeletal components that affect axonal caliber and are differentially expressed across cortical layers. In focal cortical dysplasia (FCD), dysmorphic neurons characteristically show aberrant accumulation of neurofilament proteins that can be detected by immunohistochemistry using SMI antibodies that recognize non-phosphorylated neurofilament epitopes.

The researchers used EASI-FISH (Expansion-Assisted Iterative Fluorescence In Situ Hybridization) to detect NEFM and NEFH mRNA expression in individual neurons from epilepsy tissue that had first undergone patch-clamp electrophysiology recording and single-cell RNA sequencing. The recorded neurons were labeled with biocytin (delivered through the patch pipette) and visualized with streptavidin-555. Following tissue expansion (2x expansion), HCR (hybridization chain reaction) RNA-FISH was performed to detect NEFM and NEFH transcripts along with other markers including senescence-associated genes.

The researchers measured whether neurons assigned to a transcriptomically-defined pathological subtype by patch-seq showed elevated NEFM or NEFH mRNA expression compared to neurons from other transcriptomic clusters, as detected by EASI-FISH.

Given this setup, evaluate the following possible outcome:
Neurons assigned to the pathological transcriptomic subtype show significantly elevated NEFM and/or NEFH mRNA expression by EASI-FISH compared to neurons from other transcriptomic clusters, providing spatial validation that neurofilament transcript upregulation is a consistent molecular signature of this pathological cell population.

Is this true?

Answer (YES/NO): YES